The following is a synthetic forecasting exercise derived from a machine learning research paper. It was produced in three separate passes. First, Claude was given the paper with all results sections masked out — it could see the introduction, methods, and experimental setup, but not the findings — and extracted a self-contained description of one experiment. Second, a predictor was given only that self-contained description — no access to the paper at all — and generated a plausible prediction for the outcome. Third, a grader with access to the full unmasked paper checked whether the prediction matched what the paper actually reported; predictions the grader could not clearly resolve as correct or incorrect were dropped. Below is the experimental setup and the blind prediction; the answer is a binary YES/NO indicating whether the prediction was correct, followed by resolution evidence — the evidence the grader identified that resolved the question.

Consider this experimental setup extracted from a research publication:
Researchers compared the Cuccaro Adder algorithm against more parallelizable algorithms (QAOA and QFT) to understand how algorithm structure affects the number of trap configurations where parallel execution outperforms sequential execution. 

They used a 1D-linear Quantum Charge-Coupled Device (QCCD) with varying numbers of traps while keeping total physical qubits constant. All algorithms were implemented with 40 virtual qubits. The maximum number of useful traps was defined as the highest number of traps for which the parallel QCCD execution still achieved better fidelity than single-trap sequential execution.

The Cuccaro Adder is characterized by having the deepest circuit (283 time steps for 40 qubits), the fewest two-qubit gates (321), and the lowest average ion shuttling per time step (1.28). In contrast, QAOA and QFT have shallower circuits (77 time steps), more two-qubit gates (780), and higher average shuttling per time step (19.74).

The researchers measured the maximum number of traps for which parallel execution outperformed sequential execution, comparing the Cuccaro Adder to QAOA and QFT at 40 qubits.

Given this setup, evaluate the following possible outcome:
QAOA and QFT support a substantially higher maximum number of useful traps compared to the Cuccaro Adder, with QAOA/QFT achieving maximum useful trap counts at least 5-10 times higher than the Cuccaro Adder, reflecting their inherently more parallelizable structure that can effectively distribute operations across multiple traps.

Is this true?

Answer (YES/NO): NO